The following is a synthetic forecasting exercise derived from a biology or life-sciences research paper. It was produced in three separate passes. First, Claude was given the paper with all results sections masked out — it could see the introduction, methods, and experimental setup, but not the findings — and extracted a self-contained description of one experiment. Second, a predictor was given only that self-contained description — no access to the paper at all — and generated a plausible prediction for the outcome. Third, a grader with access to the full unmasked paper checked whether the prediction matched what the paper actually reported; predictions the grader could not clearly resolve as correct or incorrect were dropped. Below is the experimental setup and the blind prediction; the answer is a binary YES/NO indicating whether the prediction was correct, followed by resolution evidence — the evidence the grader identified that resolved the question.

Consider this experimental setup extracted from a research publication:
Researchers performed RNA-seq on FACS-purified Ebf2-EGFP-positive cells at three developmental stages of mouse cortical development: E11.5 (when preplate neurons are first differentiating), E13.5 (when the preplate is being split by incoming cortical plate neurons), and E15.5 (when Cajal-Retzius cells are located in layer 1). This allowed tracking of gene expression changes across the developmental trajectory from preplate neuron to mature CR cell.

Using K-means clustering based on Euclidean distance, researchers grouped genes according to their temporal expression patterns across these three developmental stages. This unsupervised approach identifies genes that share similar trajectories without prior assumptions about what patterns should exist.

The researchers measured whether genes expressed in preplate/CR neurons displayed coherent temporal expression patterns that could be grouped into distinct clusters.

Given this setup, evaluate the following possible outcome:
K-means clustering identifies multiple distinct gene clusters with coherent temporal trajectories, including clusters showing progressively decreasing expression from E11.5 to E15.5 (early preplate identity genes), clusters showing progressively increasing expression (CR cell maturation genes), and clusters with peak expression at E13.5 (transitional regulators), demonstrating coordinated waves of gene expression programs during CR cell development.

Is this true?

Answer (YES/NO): NO